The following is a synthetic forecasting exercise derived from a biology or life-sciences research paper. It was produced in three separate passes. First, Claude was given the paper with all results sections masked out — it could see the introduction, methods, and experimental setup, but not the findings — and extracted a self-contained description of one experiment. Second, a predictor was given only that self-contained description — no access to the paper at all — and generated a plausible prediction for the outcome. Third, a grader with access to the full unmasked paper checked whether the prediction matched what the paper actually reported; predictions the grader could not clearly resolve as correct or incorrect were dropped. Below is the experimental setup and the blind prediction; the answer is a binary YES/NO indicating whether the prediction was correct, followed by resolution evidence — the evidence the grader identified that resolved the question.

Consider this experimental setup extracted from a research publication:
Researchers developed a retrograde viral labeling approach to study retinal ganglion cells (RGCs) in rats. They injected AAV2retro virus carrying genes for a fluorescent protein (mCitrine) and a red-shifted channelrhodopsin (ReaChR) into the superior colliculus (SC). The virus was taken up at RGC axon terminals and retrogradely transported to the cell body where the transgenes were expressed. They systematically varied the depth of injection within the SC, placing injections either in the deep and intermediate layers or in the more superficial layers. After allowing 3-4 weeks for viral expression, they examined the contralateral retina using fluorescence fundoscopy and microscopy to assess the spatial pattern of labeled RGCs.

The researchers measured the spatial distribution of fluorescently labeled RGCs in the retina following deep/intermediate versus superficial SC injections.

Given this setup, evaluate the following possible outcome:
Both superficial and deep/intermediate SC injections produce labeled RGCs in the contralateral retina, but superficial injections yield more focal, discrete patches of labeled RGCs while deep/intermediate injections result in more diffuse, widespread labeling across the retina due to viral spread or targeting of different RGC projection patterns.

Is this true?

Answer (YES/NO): NO